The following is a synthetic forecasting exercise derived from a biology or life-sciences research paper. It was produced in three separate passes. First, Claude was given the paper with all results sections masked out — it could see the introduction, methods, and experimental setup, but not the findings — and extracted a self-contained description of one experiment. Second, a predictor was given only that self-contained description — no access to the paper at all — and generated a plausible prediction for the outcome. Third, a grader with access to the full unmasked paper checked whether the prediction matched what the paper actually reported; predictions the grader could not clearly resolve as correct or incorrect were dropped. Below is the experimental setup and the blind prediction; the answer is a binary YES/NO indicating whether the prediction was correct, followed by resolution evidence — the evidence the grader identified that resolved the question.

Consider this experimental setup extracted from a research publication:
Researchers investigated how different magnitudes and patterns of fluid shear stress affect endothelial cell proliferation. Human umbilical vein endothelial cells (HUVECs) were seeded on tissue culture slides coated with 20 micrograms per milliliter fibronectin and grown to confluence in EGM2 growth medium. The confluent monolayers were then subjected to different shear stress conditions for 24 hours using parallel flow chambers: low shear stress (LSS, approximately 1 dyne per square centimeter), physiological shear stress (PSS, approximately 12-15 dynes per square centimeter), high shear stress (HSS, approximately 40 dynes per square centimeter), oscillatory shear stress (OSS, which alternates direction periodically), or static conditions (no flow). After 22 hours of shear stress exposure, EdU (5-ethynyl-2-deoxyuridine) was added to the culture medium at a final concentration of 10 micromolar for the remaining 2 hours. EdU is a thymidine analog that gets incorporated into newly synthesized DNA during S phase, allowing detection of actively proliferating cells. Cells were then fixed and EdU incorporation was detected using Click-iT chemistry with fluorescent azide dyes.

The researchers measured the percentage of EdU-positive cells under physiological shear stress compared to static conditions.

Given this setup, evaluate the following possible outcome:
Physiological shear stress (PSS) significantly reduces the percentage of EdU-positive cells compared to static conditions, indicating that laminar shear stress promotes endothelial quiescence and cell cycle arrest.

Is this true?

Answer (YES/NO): YES